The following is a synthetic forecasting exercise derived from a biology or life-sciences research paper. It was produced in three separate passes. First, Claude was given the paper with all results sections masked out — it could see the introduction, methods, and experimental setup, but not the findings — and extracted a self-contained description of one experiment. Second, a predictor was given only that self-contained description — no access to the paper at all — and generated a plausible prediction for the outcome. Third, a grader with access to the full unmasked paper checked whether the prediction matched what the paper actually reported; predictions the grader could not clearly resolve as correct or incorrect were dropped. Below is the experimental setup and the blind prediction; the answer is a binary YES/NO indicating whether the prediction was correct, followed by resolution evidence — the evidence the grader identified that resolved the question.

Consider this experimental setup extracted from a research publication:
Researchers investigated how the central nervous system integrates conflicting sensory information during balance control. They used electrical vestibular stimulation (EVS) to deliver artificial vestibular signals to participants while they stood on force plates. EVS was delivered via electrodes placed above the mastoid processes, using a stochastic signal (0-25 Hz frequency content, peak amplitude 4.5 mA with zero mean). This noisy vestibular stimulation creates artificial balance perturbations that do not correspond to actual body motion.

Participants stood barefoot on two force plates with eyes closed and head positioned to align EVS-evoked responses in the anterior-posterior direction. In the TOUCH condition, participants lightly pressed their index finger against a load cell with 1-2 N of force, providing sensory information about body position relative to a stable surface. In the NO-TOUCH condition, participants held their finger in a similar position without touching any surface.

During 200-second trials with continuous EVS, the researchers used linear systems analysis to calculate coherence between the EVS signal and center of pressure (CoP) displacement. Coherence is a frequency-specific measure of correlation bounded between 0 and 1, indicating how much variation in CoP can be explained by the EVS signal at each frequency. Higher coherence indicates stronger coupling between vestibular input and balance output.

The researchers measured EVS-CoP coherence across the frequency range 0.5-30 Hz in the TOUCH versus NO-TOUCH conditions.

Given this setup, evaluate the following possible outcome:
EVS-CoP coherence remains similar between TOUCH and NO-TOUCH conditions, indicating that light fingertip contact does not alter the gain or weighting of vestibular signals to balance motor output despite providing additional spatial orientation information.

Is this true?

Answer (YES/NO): NO